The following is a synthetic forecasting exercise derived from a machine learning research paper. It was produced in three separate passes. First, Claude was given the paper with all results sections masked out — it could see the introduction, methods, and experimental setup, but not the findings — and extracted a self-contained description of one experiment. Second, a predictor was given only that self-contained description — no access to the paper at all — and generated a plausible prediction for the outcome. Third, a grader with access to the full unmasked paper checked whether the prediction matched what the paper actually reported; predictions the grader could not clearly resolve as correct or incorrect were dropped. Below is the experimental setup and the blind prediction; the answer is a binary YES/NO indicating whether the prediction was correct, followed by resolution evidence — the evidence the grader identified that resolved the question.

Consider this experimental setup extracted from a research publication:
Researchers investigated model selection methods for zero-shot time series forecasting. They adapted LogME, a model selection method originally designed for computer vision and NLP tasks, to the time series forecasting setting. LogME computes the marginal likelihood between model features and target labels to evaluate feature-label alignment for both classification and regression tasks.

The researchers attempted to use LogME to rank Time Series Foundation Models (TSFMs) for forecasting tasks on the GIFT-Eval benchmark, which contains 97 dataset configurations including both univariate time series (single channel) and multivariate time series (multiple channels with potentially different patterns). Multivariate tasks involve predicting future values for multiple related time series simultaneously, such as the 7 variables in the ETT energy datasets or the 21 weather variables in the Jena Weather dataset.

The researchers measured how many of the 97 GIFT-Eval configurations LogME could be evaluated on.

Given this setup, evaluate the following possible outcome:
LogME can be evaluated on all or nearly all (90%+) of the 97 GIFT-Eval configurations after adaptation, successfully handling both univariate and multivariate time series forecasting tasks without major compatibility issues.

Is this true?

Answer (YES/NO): NO